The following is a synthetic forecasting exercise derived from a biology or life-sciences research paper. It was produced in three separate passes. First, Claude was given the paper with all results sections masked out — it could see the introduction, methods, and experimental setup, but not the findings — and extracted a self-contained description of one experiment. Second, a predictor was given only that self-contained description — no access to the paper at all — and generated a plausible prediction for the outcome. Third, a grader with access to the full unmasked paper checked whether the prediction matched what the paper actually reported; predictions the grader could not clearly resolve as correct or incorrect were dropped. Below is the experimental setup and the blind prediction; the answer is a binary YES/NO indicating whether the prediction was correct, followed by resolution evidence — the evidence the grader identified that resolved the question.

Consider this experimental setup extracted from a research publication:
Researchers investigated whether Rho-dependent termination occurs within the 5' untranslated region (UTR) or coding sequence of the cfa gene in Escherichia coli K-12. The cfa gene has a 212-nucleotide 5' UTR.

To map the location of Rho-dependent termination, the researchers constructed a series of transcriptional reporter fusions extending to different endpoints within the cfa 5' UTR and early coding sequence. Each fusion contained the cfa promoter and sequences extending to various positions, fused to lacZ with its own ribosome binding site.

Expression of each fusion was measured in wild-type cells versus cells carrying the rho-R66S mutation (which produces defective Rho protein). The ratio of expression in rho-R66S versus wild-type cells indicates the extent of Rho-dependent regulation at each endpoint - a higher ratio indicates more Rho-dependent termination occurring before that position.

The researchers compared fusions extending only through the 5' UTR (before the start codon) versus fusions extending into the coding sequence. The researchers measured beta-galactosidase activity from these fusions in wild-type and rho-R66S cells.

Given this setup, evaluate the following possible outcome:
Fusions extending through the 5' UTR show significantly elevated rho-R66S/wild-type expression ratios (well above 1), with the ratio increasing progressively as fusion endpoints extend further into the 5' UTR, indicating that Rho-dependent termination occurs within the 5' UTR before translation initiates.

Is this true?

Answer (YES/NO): NO